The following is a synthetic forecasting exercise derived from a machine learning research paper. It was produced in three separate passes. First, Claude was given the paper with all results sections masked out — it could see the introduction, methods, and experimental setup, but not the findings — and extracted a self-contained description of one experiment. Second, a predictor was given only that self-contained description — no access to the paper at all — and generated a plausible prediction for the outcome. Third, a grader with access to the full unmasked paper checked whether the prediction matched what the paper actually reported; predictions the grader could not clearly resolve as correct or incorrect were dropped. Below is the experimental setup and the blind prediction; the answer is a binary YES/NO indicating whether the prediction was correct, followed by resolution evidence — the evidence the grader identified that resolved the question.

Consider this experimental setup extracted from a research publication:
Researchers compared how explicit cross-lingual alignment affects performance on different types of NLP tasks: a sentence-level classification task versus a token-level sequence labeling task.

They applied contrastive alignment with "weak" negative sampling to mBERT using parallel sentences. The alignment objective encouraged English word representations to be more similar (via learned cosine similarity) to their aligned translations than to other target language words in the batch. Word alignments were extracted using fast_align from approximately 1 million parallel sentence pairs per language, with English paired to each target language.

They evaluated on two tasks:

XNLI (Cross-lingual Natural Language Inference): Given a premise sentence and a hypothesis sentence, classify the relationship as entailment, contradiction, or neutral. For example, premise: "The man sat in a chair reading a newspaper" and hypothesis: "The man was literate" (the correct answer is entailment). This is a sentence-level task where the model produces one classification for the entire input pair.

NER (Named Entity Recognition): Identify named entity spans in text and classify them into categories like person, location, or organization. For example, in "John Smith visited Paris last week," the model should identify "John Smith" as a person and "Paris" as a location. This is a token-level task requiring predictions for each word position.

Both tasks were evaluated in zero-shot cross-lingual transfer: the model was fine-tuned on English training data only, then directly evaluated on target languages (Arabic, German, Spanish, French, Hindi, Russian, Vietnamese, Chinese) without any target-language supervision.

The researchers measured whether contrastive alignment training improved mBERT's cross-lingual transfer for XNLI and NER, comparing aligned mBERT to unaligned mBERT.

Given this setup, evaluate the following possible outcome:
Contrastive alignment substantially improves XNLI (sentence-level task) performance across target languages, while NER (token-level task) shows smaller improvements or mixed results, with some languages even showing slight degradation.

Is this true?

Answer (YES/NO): NO